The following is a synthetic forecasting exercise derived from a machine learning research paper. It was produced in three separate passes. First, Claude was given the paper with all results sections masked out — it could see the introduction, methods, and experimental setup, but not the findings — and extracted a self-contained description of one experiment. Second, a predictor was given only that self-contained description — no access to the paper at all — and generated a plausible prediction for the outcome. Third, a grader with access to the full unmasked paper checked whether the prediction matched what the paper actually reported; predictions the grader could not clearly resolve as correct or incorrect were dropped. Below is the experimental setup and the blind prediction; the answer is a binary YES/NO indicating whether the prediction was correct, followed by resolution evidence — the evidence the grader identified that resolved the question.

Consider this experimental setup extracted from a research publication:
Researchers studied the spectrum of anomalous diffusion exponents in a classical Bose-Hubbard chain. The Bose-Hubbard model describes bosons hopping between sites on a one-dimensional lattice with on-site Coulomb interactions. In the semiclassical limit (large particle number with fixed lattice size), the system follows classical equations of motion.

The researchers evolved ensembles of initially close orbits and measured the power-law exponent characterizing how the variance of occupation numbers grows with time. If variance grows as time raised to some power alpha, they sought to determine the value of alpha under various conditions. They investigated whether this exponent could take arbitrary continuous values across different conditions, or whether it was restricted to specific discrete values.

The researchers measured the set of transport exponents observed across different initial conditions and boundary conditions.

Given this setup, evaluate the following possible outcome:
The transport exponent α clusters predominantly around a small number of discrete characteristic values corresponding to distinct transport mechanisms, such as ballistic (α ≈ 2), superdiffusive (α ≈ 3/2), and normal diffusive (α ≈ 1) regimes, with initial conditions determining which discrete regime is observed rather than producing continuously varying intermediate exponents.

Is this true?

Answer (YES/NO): NO